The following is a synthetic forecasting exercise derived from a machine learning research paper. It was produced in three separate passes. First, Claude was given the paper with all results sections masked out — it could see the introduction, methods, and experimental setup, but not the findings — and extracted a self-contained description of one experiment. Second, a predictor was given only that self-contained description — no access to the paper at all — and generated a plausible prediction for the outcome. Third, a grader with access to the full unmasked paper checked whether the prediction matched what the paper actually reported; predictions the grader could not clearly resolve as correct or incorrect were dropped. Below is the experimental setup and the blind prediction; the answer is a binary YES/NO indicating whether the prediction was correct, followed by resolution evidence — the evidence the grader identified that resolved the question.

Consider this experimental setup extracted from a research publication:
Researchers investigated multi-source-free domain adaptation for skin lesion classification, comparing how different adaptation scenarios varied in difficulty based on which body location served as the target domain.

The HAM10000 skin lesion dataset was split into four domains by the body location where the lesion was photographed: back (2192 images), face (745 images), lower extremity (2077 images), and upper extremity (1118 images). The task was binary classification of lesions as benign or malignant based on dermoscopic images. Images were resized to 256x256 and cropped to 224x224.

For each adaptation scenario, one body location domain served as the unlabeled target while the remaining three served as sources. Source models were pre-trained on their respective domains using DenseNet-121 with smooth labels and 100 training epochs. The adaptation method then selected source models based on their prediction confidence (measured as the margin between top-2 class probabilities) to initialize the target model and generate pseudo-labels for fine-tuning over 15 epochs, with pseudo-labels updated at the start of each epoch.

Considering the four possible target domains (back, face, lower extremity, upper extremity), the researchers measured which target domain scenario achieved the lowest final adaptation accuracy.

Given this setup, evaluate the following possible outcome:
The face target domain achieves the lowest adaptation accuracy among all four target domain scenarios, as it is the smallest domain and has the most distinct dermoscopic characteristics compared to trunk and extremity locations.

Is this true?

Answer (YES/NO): YES